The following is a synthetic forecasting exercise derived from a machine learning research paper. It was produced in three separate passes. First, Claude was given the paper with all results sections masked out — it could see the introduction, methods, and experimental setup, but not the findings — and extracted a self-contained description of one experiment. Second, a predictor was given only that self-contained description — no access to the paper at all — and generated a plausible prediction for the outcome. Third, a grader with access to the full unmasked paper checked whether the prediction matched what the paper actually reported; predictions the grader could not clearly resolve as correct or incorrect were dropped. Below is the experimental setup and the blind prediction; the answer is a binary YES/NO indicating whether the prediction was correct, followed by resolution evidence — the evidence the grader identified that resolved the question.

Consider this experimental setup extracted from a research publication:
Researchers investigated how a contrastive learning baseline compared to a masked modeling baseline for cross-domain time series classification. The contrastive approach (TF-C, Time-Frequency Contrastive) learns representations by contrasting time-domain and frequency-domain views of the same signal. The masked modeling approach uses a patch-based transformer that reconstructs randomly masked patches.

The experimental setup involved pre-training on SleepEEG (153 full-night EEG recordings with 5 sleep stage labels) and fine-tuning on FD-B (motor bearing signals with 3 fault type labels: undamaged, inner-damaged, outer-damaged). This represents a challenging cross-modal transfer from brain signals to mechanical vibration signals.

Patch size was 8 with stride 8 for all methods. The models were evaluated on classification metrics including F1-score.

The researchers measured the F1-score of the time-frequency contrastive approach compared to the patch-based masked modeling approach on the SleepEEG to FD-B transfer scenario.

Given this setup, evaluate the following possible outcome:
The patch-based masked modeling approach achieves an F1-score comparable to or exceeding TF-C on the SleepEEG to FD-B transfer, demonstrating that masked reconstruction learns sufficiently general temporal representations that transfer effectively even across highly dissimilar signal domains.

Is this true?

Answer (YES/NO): YES